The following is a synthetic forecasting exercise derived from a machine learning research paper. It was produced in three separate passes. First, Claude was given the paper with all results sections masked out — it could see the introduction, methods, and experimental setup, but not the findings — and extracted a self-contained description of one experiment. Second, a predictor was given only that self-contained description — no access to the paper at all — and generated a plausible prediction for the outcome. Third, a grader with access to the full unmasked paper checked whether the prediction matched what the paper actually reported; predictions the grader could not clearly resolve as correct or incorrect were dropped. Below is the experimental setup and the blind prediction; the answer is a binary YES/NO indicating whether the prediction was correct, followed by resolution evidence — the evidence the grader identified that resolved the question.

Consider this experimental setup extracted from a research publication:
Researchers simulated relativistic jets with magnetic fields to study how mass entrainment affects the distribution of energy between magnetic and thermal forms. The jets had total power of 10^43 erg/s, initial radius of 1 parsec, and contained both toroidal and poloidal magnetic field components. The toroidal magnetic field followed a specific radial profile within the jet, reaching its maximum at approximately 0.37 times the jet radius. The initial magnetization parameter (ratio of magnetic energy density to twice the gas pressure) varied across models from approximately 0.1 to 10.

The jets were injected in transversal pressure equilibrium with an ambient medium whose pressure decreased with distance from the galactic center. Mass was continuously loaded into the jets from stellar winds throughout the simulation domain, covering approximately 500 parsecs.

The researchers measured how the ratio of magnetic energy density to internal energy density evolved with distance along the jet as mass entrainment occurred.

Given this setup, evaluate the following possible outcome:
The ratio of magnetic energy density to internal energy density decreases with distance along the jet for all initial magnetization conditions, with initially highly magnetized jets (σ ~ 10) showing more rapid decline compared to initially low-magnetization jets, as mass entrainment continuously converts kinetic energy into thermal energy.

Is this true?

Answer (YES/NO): NO